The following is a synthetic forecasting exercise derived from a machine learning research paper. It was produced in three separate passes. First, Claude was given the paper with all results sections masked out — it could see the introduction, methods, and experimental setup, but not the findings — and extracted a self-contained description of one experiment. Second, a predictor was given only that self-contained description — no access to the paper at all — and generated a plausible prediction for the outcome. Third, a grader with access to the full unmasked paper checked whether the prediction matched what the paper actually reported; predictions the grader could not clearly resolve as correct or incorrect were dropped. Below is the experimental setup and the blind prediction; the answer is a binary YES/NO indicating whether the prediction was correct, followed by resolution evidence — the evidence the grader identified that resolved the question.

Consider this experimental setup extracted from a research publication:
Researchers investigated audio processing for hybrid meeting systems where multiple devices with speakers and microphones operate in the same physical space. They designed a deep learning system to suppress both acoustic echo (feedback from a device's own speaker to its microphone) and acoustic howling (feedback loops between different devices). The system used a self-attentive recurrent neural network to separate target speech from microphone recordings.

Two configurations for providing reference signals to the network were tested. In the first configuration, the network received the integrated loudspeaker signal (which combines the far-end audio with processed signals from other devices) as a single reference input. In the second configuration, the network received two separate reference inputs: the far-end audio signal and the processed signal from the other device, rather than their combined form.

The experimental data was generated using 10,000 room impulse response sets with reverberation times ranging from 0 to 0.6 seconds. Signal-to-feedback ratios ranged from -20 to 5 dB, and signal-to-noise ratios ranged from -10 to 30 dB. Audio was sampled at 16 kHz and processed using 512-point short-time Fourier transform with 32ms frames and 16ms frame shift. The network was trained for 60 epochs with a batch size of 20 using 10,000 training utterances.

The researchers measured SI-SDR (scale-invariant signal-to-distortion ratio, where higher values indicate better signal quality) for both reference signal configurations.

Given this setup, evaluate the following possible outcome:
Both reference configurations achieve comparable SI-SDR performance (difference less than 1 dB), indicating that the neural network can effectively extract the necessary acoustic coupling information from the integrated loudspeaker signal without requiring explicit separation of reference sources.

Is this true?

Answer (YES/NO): NO